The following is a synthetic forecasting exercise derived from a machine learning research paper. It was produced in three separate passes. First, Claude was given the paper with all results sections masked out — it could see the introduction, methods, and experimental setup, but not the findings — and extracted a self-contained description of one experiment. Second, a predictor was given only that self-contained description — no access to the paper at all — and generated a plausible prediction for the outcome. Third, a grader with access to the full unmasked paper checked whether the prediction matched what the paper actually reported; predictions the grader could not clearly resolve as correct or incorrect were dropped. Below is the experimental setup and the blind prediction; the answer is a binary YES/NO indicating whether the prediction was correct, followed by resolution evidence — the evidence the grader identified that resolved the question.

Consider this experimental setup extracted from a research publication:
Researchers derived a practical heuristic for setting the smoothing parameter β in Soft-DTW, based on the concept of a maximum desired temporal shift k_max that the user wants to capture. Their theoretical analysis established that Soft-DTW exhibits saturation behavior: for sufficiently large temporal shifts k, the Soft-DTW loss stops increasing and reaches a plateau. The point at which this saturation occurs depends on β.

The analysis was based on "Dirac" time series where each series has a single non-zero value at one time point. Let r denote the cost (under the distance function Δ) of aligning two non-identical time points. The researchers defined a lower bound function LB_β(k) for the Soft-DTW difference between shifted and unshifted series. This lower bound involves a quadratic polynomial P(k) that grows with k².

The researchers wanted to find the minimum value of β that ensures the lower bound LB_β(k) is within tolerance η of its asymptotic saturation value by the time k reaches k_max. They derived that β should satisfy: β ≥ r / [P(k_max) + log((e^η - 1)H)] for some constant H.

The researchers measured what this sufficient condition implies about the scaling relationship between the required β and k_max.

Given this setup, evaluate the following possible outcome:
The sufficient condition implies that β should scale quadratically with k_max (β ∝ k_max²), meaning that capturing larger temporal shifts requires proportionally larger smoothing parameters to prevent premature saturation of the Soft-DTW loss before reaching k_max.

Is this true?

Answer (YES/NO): NO